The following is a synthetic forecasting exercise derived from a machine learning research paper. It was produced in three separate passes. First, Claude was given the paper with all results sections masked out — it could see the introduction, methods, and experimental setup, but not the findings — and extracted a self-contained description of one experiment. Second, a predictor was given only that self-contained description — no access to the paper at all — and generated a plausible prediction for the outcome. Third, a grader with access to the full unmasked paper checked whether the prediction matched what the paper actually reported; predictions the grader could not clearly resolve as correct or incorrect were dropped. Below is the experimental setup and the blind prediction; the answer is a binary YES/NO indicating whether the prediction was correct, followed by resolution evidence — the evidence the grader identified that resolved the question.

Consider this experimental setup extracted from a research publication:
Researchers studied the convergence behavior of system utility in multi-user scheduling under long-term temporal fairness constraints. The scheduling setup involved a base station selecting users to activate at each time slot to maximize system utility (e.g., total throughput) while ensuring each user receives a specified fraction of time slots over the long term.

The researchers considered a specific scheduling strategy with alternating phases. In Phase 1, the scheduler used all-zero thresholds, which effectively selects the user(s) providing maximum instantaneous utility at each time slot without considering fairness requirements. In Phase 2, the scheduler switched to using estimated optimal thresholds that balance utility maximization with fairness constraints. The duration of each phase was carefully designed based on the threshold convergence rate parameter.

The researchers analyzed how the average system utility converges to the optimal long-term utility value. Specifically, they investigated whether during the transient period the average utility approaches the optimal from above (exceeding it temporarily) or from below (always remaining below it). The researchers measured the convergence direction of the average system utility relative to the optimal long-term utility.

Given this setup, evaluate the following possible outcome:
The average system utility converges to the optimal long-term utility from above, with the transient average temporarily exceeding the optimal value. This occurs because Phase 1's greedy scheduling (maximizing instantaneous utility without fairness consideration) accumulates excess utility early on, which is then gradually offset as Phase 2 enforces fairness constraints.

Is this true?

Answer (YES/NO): YES